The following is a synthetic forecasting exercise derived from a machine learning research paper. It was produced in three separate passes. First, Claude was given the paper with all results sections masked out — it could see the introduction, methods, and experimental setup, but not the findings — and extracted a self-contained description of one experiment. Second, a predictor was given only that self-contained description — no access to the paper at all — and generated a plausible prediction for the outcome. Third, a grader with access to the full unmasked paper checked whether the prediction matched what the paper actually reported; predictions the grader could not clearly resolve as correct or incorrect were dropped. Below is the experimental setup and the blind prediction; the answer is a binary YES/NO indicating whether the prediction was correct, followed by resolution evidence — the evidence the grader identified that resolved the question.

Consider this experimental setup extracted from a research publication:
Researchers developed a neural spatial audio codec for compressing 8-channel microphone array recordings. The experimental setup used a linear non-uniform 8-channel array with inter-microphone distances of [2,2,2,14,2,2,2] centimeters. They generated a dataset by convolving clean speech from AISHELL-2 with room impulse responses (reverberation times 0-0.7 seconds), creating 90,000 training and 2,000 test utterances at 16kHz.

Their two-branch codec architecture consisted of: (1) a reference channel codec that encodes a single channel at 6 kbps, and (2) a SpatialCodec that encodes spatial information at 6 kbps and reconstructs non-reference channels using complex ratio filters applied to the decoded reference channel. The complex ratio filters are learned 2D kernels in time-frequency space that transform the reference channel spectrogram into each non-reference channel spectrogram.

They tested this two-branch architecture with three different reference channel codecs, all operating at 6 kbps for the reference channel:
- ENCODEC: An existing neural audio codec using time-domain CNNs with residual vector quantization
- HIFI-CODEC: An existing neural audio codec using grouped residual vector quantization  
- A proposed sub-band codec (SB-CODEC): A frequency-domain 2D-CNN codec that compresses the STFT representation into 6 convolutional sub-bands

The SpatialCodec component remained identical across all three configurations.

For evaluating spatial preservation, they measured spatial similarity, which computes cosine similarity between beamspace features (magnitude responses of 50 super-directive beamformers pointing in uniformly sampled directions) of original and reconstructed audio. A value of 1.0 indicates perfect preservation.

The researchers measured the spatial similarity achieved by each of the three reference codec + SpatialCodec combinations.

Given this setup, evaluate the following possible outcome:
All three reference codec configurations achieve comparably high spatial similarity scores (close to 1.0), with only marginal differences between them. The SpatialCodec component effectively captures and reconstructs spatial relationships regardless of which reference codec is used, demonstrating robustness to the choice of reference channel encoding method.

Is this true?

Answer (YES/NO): YES